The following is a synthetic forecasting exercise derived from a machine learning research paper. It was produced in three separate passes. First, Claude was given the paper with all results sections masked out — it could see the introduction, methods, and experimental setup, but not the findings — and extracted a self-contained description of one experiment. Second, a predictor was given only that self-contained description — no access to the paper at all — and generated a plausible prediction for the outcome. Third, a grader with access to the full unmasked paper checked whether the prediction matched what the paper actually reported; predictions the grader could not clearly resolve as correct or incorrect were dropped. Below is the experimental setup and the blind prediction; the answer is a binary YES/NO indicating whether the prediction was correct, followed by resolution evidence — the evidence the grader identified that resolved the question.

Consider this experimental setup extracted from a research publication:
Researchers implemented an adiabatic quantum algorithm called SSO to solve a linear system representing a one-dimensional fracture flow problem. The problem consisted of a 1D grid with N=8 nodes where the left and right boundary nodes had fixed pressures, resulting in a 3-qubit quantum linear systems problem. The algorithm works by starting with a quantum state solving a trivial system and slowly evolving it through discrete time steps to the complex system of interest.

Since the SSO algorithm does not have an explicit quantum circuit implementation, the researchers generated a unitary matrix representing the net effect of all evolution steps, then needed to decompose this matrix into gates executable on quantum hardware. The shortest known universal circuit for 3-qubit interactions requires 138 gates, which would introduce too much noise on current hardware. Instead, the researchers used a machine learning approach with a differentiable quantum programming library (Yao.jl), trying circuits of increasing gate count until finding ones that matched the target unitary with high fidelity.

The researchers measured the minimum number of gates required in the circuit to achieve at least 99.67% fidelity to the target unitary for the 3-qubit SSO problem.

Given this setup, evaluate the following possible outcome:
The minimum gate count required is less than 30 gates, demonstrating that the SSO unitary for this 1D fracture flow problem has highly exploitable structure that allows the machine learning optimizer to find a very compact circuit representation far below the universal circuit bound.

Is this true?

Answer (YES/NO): NO